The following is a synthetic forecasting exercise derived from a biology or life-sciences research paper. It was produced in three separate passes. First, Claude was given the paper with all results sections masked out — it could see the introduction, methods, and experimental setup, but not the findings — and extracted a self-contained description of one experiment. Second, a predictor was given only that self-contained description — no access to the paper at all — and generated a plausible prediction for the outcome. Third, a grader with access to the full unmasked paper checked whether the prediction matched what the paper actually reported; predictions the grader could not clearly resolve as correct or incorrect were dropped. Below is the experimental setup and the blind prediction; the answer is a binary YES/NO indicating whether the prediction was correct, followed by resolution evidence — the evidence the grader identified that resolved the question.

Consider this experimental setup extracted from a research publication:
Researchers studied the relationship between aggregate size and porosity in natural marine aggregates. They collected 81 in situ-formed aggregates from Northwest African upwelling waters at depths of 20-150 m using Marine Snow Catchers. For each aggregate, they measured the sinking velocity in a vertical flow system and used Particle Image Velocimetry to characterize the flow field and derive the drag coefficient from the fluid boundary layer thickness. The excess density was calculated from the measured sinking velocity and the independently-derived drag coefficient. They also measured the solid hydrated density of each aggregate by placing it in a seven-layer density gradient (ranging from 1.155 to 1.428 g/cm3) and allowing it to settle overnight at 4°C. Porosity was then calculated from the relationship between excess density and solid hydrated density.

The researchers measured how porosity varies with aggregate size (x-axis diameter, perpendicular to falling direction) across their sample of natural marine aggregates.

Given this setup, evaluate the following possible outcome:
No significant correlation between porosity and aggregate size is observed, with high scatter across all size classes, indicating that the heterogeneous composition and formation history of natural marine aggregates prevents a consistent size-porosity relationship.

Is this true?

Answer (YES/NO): NO